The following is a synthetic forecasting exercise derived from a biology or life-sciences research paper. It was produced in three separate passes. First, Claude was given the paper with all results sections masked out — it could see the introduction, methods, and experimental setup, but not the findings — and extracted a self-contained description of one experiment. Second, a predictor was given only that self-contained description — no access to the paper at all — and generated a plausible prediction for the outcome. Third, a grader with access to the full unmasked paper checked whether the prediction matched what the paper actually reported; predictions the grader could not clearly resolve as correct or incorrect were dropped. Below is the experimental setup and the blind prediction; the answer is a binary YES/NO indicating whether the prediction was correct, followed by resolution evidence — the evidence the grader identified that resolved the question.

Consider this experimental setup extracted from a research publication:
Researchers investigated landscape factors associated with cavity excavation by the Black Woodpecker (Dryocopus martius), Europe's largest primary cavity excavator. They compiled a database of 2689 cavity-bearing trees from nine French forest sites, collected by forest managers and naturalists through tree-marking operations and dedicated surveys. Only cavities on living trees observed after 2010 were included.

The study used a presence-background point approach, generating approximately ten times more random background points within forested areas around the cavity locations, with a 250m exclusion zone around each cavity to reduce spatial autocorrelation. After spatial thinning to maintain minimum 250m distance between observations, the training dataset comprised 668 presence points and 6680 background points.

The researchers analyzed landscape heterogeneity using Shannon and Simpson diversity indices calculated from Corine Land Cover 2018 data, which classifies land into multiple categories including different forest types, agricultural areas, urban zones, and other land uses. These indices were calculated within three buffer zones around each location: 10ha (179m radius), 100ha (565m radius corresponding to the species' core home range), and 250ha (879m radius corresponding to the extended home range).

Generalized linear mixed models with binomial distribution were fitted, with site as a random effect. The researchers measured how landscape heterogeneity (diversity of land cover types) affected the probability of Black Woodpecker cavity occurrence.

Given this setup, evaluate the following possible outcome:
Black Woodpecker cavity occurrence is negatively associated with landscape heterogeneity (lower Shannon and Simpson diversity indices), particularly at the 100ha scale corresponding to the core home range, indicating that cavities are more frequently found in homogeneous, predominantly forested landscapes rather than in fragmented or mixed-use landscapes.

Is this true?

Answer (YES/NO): NO